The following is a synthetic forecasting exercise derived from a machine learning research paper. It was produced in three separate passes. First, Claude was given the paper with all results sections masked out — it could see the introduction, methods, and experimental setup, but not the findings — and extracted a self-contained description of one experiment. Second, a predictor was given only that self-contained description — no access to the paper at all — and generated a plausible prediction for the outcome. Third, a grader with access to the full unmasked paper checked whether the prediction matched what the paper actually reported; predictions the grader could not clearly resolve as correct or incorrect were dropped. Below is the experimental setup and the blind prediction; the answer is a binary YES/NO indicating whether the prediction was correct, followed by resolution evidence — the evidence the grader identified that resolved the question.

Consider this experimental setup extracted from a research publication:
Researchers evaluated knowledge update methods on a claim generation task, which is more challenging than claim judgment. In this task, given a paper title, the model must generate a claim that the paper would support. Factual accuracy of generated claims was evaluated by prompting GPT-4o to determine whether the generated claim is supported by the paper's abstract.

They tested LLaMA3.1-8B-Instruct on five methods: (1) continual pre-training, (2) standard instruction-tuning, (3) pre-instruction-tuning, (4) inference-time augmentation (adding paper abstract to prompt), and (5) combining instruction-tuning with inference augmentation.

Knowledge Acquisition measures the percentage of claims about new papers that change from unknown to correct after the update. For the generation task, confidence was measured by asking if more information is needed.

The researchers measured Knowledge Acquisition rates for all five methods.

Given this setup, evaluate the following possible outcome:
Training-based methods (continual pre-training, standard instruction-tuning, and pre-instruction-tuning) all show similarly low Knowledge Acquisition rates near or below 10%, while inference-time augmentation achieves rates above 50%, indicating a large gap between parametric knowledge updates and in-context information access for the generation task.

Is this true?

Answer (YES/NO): NO